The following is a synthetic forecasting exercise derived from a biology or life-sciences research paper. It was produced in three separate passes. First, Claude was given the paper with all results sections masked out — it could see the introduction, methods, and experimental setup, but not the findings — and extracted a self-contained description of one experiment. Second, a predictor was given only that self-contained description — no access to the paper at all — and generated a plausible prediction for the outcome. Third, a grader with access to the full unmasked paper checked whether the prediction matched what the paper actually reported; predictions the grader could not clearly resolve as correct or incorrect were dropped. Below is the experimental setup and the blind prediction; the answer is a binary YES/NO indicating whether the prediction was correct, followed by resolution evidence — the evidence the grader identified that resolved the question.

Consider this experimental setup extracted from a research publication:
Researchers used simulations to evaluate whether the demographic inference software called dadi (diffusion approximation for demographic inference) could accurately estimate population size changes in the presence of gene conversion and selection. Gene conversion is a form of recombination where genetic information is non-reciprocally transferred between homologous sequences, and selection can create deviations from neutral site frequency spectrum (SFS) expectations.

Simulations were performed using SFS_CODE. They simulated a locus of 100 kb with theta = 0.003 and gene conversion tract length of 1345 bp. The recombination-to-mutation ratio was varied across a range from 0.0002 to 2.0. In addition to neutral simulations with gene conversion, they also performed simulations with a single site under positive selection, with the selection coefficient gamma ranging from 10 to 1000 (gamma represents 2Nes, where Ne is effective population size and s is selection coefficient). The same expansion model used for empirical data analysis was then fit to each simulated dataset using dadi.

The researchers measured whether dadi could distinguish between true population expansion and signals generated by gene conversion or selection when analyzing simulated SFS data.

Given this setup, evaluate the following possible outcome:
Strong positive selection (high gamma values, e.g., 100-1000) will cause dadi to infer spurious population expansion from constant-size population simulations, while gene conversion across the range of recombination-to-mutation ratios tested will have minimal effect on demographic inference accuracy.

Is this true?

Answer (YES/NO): NO